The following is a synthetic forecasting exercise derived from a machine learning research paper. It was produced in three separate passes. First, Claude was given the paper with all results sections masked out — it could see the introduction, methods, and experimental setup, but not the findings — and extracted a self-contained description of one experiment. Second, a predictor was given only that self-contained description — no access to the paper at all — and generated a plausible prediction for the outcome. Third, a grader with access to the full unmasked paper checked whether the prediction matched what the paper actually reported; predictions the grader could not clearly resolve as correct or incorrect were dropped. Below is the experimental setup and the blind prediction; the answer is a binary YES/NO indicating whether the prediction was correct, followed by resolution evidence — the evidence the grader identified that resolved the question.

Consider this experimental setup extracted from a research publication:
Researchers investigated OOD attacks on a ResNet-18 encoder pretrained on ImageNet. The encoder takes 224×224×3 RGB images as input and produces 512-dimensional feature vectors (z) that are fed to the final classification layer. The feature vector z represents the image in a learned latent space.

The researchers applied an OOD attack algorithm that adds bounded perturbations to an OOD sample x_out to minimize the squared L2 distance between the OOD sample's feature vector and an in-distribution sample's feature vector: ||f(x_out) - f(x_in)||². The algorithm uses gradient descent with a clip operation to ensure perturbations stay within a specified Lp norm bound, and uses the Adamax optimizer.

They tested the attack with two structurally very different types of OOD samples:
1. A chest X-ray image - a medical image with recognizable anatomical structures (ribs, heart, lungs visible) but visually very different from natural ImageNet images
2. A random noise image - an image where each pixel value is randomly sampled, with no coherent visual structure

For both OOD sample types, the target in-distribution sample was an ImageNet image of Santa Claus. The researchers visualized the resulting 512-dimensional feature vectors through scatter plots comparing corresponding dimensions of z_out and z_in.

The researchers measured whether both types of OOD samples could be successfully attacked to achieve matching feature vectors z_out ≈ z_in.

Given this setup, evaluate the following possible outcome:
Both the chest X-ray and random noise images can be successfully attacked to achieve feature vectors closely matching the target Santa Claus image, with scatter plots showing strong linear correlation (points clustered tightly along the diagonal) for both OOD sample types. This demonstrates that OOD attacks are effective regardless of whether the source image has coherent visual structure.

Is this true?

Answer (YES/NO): YES